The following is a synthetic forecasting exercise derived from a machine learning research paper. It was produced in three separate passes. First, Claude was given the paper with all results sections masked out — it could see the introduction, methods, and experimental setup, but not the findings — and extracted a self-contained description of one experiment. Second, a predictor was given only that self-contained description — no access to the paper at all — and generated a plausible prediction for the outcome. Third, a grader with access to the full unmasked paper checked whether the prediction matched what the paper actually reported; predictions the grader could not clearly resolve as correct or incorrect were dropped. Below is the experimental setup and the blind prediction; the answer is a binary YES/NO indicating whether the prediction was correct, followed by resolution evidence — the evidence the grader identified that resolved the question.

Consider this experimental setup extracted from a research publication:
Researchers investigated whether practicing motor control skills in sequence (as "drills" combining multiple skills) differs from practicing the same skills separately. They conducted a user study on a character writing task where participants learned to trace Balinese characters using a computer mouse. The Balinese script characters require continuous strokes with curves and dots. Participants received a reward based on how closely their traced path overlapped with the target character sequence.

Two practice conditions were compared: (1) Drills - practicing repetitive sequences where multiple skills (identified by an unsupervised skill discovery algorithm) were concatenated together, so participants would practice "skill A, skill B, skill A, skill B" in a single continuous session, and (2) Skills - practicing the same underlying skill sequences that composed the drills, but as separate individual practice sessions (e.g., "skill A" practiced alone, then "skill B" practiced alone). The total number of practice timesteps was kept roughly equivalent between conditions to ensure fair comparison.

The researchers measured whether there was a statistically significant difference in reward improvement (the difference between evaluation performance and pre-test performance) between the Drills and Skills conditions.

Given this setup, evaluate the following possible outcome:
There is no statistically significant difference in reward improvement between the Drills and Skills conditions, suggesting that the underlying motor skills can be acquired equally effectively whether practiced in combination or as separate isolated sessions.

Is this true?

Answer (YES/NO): YES